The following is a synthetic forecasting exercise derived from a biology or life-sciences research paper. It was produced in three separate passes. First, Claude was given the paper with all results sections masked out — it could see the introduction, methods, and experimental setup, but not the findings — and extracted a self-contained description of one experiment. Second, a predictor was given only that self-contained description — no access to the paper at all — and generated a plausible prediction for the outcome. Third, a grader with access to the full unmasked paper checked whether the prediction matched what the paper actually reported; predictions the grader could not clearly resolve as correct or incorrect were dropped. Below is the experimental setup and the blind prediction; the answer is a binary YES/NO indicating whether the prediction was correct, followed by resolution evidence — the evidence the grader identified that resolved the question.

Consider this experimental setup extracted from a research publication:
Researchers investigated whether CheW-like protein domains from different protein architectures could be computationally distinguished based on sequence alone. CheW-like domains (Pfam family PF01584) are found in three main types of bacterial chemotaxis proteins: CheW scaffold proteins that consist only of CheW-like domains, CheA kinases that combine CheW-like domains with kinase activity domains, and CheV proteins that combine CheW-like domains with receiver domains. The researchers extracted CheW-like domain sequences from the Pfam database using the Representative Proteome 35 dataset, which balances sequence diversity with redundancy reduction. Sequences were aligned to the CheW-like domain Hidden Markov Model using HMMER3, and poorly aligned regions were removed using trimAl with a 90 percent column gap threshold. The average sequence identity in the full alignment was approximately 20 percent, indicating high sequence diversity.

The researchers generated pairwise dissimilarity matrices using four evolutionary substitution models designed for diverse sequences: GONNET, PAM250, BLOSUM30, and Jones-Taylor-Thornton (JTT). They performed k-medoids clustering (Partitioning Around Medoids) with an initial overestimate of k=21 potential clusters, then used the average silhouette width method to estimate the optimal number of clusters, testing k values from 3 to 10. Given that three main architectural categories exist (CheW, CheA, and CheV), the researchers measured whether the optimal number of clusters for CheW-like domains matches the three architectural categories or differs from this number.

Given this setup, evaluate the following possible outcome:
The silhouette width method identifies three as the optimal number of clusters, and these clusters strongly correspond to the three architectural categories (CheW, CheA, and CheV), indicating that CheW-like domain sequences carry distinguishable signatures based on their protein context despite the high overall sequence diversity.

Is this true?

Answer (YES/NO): NO